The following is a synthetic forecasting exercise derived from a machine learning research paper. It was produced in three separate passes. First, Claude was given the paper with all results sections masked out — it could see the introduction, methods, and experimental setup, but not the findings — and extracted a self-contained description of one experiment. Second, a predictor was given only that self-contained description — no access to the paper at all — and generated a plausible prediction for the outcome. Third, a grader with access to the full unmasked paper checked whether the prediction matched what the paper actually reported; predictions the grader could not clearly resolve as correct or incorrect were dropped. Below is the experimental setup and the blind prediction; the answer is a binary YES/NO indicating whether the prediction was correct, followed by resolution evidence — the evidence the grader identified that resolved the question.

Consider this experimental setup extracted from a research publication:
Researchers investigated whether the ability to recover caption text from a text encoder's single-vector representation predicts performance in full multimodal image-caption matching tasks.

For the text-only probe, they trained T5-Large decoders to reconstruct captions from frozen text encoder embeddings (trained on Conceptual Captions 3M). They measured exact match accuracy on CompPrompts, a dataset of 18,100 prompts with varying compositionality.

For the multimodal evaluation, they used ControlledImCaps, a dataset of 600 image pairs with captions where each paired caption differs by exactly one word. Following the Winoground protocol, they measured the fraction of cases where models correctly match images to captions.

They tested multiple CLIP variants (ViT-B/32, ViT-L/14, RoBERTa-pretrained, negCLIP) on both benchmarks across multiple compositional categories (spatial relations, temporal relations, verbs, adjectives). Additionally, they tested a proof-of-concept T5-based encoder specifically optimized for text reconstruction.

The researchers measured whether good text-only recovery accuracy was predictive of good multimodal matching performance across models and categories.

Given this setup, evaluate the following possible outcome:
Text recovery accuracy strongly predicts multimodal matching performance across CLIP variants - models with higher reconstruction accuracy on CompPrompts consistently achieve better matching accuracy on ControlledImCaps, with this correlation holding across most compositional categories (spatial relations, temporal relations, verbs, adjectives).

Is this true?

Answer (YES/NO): NO